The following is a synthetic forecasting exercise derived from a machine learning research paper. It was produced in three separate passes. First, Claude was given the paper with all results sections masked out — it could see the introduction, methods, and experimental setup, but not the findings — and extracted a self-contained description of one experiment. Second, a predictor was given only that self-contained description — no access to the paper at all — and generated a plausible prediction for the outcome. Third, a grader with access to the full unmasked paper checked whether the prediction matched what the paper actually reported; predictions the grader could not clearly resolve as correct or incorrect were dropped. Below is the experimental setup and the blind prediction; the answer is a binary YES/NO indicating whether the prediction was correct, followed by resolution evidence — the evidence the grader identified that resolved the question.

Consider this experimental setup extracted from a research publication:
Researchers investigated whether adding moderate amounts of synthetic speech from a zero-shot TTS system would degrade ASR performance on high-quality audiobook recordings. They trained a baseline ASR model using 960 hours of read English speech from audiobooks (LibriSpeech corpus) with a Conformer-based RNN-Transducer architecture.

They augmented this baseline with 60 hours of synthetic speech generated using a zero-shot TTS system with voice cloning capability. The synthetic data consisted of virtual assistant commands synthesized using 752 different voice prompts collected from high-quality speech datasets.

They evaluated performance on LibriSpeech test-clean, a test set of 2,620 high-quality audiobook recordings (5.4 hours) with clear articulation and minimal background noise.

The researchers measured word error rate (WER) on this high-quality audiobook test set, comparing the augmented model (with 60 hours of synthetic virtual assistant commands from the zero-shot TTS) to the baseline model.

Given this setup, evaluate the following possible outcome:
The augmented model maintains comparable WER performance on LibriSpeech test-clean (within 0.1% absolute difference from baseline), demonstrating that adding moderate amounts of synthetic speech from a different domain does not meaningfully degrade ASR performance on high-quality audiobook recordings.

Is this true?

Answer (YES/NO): NO